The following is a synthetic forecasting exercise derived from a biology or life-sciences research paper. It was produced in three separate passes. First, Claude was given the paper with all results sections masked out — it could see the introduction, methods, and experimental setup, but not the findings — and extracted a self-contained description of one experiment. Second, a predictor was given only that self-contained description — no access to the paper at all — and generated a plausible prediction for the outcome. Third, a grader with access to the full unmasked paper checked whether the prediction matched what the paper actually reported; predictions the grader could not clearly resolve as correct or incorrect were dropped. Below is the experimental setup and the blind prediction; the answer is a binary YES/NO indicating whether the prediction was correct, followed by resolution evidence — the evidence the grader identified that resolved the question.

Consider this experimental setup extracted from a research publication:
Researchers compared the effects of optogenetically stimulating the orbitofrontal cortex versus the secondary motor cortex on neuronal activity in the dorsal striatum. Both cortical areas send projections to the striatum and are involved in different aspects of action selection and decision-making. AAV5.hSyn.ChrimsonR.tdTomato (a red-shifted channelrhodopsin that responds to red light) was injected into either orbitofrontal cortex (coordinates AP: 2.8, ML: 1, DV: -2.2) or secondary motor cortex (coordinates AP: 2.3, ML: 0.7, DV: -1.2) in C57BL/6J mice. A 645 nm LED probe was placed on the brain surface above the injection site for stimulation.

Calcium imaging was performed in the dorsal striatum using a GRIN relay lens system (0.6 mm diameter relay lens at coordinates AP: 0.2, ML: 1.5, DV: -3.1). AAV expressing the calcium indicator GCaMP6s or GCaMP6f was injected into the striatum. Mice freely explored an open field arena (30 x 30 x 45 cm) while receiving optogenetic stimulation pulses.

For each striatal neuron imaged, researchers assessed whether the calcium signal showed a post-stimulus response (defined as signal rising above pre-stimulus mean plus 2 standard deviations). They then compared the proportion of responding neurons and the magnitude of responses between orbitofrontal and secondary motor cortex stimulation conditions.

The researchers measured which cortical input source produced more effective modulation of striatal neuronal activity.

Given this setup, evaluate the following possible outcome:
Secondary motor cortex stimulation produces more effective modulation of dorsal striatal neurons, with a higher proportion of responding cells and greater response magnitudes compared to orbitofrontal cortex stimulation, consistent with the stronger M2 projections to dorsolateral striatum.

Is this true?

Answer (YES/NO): NO